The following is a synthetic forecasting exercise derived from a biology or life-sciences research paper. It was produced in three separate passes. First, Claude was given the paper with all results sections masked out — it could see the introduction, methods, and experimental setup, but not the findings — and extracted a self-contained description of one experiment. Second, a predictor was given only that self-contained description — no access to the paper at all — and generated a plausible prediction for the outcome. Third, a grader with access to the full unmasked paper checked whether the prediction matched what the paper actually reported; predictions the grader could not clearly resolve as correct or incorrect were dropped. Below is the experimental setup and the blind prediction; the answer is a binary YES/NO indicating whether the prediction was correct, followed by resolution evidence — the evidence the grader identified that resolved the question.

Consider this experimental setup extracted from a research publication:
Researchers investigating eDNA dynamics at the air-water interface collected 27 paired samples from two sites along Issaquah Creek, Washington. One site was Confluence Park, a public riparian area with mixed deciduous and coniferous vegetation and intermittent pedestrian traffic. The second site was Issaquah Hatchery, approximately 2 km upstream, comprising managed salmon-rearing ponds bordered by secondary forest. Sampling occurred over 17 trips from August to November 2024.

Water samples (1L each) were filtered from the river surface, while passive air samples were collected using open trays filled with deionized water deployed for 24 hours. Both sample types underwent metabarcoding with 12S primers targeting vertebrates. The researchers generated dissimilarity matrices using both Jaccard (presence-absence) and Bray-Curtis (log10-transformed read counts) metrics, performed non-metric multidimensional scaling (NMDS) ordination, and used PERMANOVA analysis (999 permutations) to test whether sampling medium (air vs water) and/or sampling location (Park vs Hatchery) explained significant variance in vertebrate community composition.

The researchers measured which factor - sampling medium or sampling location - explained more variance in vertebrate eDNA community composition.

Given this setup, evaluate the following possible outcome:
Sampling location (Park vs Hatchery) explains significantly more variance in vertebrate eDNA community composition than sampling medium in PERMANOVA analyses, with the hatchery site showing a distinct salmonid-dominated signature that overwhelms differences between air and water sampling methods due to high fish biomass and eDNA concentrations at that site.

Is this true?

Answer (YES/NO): NO